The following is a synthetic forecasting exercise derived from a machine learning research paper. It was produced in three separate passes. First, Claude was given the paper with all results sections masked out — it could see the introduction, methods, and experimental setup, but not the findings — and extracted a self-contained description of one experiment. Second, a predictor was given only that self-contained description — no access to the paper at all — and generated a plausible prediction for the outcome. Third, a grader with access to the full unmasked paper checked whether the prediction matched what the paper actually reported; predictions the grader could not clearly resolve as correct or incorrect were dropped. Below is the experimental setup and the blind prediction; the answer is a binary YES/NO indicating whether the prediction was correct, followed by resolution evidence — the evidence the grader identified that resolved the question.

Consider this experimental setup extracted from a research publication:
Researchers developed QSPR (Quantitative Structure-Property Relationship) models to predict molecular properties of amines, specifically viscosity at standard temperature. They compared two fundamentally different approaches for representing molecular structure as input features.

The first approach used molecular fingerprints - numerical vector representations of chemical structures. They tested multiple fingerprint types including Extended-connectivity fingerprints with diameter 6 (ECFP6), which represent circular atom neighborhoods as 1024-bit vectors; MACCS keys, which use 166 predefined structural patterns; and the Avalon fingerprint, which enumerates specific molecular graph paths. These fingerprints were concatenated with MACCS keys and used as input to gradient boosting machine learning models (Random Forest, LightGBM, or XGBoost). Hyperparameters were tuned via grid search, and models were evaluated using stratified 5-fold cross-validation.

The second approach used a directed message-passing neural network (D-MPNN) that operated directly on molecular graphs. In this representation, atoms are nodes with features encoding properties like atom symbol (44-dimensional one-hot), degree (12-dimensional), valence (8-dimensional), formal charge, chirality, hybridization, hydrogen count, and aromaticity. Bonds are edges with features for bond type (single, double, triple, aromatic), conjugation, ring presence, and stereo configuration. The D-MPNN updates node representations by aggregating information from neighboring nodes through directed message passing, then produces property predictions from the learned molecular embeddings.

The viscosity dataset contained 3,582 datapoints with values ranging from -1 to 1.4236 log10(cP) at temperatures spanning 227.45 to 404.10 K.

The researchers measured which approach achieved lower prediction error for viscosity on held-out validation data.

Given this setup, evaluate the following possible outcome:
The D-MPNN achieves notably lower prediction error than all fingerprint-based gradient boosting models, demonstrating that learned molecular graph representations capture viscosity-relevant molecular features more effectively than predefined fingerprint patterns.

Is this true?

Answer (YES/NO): NO